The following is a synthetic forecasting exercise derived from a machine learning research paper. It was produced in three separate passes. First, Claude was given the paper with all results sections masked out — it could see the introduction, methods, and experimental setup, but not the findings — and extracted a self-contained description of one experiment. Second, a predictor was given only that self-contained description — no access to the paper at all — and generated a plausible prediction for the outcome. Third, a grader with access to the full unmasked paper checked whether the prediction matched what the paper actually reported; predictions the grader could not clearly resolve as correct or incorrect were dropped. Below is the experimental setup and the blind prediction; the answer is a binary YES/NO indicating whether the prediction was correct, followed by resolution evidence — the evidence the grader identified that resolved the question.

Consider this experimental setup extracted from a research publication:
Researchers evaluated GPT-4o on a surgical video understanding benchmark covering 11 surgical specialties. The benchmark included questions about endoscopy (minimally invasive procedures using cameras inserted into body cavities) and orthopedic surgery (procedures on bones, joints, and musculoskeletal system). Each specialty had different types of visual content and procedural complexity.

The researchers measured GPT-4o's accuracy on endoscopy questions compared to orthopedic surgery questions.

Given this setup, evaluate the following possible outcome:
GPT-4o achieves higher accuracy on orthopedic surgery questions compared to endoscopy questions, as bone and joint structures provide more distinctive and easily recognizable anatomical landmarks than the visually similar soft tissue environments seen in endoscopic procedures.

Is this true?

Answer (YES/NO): YES